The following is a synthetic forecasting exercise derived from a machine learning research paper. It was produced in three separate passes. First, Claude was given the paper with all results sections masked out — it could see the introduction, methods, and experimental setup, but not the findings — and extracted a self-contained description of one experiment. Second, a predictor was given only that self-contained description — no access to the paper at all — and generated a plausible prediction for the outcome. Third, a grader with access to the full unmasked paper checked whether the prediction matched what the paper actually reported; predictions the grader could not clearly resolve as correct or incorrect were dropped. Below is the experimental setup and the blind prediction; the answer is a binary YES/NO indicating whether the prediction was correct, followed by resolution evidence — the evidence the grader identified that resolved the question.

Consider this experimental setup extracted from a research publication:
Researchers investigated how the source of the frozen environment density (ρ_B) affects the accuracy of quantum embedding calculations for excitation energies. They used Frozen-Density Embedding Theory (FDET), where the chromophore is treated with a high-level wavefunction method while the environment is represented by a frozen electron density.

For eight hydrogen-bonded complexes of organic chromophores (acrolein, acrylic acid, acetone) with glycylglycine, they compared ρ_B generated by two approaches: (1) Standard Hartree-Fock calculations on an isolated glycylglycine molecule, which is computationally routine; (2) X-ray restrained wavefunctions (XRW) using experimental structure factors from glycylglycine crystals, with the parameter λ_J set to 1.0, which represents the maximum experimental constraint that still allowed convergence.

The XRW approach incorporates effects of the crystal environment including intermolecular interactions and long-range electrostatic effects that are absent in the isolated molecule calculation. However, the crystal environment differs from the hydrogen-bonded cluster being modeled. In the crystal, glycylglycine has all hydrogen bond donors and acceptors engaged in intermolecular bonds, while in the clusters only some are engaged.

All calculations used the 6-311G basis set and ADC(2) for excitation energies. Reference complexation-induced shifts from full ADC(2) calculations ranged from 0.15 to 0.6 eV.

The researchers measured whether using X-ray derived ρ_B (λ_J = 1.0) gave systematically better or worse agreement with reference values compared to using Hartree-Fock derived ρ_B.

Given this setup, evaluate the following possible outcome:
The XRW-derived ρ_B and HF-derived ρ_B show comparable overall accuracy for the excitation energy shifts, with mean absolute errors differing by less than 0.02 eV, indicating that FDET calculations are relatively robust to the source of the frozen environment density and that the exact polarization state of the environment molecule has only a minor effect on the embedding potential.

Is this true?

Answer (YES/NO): NO